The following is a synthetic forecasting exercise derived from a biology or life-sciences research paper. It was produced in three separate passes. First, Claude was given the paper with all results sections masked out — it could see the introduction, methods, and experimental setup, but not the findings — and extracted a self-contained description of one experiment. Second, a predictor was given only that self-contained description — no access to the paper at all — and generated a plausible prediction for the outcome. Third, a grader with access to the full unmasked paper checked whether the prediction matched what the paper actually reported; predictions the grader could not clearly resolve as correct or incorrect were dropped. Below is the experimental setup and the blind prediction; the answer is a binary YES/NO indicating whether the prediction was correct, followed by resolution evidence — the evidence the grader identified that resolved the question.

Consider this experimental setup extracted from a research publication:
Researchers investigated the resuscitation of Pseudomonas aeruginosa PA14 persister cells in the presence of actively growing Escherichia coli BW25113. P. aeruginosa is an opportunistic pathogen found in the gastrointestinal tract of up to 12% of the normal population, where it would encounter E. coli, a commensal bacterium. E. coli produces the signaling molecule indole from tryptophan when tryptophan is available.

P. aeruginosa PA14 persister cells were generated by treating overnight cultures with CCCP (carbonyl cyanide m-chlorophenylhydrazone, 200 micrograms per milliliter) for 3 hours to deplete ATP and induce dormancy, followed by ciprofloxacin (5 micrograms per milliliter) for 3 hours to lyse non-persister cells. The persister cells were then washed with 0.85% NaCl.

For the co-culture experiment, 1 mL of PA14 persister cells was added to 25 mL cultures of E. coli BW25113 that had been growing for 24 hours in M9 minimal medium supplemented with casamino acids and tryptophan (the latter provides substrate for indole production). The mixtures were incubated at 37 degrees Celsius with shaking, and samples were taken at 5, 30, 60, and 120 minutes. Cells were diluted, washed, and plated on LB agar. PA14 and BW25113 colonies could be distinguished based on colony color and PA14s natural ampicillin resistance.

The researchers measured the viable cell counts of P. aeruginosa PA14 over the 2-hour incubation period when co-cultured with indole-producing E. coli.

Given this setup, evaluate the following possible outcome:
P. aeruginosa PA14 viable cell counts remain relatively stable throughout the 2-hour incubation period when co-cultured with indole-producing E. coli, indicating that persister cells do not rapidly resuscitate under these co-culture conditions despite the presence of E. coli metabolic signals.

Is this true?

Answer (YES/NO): NO